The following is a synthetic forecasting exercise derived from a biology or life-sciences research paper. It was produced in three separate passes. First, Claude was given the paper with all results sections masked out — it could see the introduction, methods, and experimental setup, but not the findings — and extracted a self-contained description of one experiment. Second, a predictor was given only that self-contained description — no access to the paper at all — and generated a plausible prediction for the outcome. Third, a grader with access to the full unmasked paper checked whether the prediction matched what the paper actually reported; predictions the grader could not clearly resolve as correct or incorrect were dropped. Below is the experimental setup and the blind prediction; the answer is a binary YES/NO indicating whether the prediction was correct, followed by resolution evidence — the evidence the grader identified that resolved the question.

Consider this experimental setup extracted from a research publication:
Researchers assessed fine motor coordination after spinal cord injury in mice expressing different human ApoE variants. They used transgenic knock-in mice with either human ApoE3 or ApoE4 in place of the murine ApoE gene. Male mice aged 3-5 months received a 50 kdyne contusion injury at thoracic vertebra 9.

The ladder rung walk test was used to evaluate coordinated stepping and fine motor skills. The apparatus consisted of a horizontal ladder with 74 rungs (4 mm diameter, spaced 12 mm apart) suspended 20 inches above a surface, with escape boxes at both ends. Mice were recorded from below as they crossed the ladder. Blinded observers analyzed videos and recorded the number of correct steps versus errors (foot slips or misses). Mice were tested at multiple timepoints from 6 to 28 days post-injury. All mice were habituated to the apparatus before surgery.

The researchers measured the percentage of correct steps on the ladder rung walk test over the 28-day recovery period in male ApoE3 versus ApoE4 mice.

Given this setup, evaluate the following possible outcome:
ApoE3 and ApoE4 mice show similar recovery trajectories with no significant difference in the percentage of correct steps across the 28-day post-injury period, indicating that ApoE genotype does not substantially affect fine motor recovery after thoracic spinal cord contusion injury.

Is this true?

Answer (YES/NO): NO